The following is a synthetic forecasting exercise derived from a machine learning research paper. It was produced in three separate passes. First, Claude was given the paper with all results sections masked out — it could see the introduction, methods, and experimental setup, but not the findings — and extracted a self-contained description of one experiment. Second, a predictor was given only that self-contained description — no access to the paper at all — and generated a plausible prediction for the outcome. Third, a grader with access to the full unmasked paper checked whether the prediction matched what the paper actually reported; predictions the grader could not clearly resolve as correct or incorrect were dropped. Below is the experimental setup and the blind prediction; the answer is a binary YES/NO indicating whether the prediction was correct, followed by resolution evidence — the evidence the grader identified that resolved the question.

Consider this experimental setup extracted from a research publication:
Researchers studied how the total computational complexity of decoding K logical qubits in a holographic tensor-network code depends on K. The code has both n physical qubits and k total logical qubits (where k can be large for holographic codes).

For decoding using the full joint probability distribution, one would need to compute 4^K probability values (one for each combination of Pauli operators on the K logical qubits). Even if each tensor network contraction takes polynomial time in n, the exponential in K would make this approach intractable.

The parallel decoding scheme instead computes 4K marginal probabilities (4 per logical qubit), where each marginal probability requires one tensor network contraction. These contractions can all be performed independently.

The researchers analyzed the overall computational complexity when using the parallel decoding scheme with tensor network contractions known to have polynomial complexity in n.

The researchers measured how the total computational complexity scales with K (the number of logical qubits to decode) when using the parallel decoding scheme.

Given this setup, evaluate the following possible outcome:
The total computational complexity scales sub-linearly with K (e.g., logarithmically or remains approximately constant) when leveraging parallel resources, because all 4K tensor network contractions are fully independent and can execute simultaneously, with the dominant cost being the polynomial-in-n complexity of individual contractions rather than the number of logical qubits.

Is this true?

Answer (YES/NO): NO